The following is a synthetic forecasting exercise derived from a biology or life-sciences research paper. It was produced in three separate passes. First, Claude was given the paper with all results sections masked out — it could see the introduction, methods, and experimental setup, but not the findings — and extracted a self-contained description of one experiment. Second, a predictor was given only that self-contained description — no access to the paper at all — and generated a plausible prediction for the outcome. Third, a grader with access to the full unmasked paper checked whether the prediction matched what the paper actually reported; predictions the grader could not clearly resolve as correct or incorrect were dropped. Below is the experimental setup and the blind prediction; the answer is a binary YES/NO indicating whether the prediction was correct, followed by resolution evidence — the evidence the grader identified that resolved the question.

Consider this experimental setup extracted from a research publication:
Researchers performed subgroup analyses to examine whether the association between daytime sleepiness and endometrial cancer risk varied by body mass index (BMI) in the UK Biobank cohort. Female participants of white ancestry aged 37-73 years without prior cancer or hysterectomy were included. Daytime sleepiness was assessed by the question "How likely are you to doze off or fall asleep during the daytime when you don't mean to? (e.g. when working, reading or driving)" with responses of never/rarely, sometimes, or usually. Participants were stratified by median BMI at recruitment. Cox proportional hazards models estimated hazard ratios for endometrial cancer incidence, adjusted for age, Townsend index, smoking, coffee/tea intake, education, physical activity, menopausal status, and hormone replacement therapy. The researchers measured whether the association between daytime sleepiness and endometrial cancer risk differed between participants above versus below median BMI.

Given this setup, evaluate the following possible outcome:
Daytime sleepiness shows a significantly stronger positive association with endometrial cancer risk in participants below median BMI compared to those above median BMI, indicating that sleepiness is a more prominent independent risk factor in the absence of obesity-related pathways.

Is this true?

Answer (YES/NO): NO